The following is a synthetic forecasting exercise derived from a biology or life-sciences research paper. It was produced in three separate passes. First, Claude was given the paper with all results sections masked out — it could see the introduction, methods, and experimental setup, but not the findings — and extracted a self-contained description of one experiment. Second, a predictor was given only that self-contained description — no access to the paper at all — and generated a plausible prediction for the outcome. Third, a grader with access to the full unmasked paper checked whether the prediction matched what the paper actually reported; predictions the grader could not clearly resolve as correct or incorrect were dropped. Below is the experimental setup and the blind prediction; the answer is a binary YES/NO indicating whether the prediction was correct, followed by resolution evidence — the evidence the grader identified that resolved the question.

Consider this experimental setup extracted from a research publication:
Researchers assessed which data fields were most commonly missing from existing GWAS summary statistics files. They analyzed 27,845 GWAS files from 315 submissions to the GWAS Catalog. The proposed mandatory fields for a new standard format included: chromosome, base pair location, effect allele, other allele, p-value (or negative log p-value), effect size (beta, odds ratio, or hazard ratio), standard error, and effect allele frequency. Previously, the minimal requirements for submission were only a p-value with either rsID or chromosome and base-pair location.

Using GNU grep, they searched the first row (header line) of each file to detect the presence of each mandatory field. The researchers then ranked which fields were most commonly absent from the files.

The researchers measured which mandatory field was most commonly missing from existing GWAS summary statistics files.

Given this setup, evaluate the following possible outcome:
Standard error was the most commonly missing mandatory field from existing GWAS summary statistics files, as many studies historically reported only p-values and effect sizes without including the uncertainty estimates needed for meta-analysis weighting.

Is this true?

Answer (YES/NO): NO